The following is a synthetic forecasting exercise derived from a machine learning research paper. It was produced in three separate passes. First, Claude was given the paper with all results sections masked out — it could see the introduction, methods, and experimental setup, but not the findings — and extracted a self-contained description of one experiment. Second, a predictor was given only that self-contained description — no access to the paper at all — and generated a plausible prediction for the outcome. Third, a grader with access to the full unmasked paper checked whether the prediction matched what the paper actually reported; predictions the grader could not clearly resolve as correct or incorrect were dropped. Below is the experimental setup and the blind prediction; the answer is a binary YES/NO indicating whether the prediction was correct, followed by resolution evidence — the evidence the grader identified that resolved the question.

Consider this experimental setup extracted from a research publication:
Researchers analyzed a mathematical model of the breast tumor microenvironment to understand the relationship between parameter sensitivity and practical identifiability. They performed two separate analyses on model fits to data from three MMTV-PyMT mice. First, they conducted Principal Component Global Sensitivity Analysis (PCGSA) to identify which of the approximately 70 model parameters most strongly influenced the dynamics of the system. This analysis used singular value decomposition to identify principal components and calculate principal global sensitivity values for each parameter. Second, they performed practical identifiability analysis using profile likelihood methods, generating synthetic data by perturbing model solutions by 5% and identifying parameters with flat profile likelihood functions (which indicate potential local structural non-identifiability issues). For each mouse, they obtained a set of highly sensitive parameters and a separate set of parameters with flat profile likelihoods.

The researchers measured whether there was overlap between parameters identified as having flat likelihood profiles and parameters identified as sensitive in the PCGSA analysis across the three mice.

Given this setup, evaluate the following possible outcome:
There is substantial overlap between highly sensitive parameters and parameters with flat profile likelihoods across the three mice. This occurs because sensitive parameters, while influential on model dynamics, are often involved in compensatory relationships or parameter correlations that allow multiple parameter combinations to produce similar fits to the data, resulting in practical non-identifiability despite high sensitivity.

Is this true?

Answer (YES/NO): NO